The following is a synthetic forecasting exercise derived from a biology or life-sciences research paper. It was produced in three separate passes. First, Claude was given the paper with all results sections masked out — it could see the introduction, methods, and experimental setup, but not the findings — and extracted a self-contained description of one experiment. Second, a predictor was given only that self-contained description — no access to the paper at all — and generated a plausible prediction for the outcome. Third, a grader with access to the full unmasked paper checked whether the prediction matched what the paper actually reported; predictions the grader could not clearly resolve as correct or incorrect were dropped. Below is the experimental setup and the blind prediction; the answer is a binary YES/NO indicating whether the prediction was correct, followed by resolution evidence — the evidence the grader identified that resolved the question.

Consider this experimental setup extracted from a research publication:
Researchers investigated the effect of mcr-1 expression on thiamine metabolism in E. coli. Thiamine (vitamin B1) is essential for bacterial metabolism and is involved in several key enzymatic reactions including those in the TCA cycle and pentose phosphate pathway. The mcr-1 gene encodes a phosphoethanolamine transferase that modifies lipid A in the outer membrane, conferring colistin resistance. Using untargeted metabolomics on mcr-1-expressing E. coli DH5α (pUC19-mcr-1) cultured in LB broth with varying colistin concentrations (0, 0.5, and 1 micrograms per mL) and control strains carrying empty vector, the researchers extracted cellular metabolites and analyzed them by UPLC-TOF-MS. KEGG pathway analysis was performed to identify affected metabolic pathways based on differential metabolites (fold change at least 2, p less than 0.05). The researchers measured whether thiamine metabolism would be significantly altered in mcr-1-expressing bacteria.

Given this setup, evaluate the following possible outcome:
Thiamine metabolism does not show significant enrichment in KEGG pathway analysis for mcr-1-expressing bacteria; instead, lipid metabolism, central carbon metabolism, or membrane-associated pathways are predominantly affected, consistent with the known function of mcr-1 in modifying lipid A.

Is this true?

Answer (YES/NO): YES